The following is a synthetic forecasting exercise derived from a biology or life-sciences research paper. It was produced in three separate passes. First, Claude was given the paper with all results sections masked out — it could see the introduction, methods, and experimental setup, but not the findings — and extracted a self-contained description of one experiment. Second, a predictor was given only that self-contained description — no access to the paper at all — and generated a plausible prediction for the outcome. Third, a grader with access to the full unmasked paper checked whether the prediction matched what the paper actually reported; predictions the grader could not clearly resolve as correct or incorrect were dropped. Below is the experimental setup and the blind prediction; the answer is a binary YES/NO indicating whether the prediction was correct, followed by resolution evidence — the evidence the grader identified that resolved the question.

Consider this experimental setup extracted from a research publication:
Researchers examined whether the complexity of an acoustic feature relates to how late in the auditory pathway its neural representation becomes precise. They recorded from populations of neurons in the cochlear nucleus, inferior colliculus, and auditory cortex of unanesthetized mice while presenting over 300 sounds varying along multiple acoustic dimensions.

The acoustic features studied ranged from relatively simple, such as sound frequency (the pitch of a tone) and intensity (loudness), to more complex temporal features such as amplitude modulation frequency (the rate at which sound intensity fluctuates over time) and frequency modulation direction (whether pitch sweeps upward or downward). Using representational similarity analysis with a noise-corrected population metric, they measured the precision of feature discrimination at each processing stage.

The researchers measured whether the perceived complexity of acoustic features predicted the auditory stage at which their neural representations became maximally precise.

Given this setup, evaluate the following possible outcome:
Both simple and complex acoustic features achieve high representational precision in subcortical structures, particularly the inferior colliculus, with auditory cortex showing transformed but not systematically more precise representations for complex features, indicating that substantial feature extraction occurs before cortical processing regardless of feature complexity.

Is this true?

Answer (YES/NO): NO